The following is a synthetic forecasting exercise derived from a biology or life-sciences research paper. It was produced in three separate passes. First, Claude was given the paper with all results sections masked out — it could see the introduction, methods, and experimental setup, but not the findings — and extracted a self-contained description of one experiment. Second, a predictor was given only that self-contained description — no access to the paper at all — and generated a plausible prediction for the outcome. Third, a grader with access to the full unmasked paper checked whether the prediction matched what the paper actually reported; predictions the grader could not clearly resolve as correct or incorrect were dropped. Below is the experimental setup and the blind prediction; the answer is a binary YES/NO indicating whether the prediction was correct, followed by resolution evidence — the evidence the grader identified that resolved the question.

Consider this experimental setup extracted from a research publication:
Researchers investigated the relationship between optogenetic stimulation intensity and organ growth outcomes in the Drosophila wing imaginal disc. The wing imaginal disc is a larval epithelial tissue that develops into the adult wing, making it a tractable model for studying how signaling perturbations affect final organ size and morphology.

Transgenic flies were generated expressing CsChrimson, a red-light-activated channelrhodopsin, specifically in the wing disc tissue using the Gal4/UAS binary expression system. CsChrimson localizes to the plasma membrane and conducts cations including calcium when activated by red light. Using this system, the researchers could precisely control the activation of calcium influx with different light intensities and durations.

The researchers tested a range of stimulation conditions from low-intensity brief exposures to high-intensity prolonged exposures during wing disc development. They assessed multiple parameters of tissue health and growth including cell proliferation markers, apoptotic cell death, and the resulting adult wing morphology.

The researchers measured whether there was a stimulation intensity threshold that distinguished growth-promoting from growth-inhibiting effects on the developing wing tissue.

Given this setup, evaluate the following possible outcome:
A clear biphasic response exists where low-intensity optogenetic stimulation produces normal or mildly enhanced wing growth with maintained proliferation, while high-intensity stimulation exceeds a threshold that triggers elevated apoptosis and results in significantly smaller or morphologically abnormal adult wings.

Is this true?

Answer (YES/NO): NO